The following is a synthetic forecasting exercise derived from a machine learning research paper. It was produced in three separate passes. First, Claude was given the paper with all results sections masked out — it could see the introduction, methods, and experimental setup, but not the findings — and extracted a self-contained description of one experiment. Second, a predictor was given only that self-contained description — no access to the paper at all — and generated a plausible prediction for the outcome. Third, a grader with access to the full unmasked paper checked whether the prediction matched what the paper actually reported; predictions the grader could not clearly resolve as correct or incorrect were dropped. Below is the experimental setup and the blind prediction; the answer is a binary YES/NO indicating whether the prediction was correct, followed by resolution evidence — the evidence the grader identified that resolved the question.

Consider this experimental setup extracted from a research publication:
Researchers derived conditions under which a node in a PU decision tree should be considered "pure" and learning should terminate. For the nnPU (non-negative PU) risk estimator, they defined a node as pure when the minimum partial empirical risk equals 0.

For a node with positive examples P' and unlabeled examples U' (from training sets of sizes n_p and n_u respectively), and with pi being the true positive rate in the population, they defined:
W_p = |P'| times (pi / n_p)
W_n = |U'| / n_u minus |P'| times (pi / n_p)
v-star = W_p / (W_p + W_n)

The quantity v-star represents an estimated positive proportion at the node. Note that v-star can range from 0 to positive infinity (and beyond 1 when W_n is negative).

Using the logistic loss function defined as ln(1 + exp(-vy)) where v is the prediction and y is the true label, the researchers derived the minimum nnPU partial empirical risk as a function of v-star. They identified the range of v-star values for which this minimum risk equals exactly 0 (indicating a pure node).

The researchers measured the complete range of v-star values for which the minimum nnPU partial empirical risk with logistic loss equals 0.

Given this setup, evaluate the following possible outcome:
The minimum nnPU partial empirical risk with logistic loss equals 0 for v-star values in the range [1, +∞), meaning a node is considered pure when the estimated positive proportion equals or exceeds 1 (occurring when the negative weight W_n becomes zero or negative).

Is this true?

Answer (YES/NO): NO